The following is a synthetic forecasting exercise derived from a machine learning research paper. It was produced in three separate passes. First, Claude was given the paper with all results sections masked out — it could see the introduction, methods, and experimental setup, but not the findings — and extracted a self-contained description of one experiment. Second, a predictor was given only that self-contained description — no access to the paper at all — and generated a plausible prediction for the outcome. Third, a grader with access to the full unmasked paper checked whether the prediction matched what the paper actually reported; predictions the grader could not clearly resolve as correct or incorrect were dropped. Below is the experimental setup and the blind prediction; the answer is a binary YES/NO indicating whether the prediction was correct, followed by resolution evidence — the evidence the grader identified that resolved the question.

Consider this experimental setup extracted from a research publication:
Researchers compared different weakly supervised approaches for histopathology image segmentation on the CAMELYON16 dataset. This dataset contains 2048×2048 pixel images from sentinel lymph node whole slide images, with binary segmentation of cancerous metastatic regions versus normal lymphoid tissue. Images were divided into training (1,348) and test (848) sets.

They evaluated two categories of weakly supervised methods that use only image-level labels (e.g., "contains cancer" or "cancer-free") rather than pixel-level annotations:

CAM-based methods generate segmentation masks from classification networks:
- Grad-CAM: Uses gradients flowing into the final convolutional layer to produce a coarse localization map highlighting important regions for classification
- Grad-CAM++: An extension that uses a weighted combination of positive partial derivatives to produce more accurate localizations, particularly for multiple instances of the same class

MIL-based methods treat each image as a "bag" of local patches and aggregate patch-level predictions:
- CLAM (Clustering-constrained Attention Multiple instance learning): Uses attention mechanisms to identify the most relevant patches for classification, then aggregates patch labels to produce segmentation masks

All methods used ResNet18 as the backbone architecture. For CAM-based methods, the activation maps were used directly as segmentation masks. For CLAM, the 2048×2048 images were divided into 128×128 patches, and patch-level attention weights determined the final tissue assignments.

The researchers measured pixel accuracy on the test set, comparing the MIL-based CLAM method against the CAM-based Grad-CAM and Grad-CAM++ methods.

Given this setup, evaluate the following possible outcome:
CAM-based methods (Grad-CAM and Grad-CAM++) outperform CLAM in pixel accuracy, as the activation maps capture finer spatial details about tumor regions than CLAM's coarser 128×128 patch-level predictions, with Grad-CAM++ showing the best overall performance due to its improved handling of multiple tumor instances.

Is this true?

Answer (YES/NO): NO